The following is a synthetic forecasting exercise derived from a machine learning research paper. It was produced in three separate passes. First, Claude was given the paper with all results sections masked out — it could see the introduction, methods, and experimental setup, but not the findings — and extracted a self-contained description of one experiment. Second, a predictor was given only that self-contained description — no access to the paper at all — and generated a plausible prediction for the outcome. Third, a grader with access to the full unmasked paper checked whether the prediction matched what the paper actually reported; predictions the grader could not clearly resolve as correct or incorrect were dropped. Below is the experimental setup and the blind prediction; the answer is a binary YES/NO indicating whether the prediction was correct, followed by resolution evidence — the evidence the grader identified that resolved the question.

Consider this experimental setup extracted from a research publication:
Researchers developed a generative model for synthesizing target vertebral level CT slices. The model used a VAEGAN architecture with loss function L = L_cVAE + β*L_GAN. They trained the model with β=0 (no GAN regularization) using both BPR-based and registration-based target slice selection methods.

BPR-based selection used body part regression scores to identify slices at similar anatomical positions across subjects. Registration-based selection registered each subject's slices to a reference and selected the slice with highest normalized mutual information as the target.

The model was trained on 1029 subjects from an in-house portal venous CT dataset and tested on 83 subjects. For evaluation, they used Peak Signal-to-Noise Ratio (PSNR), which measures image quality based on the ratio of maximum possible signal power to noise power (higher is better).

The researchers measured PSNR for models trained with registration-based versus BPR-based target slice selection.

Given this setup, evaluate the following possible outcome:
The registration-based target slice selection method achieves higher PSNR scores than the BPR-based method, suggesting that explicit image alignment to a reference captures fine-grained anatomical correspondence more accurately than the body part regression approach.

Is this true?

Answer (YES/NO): YES